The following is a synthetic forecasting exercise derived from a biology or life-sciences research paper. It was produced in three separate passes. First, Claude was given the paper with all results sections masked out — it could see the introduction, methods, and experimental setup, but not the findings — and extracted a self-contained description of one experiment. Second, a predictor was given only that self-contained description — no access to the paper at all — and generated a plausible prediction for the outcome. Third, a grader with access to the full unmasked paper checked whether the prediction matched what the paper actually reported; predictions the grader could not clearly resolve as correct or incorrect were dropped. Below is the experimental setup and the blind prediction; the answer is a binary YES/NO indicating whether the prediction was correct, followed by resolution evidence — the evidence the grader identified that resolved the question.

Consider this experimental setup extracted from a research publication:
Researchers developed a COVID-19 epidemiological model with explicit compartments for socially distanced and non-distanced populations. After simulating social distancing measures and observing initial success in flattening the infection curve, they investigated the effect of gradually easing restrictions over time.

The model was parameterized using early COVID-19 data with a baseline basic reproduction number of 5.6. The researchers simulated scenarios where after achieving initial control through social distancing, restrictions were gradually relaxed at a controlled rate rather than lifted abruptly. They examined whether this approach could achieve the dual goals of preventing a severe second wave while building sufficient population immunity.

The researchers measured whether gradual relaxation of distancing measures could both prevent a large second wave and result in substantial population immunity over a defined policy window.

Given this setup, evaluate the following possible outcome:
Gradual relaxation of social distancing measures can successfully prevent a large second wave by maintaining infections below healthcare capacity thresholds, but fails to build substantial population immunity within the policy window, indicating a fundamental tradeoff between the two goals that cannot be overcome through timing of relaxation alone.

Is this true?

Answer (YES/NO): NO